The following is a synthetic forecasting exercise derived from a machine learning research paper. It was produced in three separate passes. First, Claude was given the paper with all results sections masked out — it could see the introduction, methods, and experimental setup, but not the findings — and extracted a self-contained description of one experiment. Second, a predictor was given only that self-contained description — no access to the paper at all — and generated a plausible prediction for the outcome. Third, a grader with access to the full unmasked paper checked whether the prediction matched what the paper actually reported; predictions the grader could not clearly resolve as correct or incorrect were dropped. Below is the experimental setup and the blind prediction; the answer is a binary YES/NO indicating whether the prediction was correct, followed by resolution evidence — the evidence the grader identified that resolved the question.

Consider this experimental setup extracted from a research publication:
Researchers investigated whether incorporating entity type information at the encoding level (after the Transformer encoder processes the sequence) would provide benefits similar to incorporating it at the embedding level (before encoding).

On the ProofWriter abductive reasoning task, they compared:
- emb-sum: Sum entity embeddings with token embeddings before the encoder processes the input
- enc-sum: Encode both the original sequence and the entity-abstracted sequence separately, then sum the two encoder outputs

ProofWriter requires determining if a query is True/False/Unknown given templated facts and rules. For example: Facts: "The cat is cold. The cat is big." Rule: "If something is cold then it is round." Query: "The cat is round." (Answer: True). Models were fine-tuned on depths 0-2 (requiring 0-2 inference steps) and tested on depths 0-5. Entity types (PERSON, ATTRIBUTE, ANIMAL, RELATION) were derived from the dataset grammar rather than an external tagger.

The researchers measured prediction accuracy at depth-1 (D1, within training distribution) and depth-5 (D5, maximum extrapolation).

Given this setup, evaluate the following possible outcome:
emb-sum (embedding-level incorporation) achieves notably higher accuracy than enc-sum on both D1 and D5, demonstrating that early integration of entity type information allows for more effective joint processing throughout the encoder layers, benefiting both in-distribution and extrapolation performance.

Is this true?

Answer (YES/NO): NO